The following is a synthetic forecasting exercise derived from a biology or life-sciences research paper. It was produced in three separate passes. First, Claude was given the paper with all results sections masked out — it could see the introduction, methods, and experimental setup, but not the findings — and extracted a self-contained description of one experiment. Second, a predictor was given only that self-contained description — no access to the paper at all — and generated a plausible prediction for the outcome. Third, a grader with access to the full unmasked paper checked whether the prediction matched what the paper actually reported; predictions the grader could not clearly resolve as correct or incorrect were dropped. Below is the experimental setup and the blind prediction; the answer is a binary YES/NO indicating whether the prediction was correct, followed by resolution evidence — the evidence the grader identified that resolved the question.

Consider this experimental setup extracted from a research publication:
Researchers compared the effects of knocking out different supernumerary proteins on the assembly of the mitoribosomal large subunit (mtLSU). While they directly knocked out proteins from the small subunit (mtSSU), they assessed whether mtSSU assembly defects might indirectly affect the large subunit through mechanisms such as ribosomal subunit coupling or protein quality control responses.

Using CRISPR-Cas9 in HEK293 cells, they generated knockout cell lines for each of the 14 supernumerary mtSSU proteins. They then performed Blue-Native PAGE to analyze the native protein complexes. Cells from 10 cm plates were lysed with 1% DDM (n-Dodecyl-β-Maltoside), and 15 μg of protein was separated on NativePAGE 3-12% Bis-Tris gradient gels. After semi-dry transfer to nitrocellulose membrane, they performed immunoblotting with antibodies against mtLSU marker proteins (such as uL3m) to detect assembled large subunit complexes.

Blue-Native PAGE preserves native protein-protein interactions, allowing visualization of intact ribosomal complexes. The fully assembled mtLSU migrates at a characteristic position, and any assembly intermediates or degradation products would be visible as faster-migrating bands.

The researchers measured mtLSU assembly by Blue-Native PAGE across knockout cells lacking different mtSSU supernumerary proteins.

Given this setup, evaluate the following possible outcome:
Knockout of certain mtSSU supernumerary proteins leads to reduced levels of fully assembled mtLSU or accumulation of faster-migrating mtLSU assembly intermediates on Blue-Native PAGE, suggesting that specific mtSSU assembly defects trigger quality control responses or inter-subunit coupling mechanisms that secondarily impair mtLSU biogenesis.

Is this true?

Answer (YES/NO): NO